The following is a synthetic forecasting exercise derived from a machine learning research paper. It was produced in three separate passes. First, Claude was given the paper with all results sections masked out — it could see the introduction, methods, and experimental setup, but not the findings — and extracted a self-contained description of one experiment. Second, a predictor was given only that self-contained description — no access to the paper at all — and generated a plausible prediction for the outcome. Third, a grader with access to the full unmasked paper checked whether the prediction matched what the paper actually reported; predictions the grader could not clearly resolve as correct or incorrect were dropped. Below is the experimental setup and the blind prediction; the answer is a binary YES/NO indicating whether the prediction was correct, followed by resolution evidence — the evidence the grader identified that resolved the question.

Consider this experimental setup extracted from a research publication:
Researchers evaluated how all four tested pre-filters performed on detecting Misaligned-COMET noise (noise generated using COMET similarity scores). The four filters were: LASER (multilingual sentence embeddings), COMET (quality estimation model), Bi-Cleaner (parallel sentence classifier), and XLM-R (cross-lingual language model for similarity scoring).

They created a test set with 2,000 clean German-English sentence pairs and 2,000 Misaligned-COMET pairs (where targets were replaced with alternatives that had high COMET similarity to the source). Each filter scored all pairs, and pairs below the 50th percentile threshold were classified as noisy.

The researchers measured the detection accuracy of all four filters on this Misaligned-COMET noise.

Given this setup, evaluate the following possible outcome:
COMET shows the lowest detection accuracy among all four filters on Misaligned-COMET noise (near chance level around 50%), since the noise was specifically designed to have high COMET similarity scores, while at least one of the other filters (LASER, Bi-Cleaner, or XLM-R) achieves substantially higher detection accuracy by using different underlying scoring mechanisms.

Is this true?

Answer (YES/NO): NO